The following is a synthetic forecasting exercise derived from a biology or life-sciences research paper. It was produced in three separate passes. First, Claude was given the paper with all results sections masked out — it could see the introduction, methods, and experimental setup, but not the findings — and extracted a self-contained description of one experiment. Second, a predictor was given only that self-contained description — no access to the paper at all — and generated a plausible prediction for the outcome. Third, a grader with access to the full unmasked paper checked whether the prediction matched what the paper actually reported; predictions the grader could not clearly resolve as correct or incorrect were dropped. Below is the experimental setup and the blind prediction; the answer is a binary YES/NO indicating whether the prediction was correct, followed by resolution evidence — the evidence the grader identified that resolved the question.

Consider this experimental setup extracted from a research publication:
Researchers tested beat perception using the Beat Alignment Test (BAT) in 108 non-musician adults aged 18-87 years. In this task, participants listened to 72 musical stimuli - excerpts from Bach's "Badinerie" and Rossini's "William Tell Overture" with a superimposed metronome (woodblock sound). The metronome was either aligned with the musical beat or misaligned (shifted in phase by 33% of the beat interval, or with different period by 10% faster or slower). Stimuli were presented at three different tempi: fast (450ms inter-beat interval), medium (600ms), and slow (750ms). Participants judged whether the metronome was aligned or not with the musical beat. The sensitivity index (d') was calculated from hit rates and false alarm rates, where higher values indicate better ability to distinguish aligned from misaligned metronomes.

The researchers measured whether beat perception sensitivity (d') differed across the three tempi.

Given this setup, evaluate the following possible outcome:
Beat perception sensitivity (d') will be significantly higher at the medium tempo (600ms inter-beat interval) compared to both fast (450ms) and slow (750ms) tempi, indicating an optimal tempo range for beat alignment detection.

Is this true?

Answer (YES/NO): NO